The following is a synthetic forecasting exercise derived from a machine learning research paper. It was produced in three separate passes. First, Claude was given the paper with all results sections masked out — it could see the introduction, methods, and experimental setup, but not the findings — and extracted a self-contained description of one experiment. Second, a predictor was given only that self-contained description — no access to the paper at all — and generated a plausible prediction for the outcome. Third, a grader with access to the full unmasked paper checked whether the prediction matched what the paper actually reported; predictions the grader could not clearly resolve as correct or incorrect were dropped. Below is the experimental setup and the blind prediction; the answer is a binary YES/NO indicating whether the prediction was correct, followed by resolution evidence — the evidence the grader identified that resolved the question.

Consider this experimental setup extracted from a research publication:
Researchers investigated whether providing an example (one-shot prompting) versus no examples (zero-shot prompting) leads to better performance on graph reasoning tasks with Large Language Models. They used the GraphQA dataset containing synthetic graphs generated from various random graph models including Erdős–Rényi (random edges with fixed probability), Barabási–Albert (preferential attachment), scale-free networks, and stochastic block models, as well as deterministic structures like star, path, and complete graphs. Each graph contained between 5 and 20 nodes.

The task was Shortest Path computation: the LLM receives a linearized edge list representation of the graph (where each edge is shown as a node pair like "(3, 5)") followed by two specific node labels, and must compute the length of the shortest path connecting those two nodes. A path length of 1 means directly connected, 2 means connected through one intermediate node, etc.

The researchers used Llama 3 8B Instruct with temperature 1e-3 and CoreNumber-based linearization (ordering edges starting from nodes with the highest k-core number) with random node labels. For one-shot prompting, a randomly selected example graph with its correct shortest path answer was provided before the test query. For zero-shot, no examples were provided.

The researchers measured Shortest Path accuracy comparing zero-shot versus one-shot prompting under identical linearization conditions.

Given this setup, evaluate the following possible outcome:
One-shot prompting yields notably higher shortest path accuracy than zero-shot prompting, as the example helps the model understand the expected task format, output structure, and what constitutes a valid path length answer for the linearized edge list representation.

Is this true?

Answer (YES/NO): YES